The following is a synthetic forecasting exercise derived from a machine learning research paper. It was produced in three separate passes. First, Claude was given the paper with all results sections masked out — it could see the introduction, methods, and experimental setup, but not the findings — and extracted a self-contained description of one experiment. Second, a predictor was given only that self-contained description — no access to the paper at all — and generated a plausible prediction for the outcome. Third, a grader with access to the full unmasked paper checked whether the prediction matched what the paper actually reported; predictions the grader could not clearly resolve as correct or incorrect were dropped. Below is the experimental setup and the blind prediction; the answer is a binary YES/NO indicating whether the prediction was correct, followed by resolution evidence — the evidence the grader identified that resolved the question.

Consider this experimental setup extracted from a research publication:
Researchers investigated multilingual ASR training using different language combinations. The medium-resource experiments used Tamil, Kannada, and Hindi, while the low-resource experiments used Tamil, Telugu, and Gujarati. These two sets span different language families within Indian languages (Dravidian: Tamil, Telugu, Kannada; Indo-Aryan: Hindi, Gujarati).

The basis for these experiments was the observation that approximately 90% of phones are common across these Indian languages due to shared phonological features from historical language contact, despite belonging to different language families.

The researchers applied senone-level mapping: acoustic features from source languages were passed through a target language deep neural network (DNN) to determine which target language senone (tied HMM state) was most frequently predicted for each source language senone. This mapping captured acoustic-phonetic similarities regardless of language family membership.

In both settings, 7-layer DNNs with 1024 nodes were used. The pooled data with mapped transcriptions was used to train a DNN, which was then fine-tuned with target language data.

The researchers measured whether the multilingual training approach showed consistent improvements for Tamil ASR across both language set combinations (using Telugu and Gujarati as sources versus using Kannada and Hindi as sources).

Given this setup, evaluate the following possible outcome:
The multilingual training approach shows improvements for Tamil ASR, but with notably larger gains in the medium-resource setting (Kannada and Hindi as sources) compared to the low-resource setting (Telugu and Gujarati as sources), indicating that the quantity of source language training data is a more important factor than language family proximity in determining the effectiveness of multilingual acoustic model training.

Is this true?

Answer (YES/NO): NO